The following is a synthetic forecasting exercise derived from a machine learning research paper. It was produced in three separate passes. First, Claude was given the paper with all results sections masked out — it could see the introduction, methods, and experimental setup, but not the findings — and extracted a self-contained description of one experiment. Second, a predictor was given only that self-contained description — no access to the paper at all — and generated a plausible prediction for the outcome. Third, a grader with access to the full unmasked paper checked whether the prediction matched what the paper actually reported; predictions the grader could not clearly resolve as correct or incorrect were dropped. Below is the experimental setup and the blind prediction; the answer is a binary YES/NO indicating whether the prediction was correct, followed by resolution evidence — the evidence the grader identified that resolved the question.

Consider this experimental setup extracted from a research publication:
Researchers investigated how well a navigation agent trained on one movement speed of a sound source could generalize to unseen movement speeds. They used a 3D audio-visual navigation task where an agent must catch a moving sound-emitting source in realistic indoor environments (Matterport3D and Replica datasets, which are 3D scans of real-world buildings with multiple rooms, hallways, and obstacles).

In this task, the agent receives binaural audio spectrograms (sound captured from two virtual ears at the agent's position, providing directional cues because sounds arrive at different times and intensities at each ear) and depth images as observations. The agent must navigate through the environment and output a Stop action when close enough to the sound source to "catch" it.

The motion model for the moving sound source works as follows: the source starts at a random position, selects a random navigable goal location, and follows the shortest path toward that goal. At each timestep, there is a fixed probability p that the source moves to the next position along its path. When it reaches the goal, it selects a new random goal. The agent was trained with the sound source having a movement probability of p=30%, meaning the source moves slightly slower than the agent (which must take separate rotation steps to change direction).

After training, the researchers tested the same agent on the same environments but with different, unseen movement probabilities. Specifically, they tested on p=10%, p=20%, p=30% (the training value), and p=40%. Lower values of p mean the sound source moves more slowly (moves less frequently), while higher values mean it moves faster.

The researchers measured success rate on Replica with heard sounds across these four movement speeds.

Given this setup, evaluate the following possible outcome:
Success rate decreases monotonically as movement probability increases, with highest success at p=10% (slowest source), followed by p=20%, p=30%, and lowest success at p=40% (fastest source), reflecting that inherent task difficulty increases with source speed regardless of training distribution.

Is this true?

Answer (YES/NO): NO